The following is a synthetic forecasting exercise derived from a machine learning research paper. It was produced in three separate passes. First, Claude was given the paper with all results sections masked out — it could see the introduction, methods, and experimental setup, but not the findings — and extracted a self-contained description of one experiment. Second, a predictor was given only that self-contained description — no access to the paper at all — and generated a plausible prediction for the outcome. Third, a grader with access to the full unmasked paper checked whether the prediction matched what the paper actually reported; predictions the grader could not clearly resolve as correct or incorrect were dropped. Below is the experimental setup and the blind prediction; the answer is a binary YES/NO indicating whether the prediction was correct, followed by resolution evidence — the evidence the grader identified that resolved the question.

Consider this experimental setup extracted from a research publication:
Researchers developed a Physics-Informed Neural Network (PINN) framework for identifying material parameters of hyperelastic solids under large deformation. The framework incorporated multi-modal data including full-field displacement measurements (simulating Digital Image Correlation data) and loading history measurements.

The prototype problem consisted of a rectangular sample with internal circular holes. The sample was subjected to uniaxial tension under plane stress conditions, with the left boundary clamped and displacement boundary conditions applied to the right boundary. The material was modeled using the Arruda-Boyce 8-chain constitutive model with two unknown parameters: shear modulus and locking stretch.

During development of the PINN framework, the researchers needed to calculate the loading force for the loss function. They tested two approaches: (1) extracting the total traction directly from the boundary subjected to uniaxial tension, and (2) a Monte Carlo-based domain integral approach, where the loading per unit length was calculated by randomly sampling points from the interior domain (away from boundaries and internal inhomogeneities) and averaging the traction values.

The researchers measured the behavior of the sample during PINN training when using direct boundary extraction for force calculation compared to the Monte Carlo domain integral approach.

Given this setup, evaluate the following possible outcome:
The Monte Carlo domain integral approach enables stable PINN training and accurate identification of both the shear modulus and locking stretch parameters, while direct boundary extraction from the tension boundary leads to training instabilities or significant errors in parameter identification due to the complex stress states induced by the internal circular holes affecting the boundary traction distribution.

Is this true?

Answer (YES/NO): NO